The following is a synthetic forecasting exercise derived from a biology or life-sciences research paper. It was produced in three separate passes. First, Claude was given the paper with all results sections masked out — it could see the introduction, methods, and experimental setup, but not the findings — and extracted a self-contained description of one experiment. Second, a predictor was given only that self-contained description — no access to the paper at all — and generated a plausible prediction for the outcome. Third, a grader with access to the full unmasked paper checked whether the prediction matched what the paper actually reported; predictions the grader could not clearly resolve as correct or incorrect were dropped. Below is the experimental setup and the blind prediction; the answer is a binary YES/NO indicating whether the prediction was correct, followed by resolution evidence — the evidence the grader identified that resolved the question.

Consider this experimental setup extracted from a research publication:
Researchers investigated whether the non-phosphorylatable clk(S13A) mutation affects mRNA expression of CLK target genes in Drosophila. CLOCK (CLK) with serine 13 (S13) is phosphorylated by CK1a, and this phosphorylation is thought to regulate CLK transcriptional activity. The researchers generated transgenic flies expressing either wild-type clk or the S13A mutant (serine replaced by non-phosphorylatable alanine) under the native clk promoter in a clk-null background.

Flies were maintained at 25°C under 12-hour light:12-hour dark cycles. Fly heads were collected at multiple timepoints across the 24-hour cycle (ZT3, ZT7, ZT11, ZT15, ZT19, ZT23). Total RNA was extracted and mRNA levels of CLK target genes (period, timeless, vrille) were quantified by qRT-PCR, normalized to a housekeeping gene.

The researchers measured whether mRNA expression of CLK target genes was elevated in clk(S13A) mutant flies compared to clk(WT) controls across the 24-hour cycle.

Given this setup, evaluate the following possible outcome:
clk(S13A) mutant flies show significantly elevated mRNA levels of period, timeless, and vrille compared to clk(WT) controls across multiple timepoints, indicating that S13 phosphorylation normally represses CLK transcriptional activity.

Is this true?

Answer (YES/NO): NO